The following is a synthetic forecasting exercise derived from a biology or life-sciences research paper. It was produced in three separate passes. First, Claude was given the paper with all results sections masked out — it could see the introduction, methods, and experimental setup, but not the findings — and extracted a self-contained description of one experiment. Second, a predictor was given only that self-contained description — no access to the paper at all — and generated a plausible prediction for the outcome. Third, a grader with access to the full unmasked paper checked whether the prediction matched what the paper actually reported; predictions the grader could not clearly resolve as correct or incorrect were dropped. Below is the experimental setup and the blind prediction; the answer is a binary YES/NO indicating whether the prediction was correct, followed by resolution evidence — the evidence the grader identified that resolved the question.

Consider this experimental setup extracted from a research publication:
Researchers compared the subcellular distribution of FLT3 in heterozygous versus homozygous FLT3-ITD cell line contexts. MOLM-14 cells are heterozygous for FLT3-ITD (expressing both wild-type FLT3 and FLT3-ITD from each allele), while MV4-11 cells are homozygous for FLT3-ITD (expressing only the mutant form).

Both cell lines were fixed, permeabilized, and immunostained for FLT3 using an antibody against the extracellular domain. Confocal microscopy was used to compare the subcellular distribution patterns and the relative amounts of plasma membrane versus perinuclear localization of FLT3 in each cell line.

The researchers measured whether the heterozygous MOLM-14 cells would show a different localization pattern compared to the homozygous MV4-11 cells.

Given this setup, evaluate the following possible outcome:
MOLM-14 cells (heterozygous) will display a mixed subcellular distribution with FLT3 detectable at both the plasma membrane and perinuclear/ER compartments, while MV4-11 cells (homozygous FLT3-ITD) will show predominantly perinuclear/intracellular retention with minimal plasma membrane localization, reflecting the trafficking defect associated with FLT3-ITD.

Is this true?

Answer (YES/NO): NO